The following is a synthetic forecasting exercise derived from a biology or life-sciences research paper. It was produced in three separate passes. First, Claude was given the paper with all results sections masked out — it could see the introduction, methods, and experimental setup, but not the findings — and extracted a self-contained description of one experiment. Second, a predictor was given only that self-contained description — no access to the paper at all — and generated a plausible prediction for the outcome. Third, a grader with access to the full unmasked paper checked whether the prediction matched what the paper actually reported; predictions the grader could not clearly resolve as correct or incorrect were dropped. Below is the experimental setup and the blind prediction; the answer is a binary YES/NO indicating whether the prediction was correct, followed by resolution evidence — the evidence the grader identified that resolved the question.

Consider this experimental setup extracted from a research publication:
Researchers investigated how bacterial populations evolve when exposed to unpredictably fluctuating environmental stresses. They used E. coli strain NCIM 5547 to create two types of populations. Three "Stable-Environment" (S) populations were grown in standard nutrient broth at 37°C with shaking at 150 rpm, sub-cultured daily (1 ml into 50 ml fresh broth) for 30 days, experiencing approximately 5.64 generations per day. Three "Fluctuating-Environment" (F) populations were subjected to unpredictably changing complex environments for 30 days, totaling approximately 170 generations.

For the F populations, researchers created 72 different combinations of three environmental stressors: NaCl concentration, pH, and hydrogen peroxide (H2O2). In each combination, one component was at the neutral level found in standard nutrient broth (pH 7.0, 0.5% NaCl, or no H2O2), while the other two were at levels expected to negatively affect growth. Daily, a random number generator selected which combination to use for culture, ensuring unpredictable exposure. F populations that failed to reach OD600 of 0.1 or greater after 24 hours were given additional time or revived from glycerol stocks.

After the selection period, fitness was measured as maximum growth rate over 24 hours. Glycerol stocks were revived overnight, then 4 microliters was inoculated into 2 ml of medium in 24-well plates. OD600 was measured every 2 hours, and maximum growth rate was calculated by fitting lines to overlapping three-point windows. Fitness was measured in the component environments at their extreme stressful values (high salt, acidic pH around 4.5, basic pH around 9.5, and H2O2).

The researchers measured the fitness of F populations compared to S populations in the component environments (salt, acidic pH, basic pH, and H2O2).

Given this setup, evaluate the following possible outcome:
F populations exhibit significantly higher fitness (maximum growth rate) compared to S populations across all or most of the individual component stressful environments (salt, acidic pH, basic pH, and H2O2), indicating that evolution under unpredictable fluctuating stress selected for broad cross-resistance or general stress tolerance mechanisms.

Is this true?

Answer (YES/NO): NO